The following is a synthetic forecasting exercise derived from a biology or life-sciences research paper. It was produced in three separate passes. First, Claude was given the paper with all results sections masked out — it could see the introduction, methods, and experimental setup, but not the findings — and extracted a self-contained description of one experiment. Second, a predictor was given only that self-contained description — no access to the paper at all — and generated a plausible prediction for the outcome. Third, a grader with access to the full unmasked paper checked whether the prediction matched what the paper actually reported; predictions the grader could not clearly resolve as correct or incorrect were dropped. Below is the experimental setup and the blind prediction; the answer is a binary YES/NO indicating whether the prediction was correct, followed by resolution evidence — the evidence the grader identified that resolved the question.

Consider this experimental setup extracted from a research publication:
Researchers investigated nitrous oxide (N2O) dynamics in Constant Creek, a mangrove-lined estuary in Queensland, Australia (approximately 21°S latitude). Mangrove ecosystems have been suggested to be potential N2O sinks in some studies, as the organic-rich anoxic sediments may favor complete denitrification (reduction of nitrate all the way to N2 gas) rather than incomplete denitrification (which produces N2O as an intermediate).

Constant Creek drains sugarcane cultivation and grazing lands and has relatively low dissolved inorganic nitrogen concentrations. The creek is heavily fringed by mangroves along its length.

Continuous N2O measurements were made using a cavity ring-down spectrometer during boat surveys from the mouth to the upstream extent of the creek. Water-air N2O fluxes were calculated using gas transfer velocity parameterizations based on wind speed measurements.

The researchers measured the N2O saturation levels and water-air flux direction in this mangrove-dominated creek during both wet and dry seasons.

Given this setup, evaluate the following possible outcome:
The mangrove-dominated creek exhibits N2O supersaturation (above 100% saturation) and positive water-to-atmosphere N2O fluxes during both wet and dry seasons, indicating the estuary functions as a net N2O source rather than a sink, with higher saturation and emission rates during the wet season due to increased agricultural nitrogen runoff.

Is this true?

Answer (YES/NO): NO